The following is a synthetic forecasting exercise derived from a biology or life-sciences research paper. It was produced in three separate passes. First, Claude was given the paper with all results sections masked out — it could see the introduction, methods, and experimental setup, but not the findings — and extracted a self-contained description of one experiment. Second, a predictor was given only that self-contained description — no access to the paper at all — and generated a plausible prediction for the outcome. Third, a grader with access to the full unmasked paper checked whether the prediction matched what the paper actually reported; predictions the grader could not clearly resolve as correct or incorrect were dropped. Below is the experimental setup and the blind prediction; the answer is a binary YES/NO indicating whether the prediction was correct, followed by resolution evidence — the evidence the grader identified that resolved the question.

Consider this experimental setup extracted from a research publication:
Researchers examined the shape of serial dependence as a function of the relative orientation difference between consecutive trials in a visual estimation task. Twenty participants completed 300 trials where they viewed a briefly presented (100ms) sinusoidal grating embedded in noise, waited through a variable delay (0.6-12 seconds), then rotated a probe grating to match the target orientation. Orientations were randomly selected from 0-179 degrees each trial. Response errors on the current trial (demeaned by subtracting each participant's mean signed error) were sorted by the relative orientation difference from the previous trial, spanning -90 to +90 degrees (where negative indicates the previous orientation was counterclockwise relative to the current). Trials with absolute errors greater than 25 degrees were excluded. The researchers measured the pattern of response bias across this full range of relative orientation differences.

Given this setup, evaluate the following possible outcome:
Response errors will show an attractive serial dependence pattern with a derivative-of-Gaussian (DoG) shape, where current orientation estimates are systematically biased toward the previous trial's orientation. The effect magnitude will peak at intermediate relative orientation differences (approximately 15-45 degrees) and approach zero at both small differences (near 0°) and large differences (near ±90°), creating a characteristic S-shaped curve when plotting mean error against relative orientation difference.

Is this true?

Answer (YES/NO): NO